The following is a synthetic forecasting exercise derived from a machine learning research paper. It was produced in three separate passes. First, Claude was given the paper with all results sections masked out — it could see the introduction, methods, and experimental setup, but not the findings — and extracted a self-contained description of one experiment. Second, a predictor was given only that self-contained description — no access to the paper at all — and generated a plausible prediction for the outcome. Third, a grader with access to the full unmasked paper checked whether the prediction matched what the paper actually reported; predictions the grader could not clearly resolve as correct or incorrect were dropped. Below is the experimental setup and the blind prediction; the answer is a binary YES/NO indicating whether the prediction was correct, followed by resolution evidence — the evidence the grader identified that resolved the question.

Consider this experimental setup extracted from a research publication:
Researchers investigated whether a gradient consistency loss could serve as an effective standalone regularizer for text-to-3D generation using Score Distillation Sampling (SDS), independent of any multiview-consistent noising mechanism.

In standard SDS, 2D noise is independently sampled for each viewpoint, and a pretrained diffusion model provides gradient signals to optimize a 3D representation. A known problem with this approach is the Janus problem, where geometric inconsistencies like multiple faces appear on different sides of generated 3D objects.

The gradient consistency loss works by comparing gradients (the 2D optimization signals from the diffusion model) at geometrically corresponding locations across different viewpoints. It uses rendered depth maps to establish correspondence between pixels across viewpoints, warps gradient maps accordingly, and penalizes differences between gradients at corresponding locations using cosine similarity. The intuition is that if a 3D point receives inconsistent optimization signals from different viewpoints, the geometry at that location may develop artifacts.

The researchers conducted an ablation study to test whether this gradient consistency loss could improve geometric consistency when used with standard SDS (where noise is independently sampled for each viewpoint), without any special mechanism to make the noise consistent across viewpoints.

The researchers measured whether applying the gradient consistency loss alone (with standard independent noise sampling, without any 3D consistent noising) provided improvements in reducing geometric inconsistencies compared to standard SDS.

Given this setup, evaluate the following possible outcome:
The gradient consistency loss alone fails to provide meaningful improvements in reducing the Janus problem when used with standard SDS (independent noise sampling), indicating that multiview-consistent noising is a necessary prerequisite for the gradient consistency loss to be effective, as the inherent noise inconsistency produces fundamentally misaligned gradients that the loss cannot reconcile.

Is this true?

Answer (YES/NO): YES